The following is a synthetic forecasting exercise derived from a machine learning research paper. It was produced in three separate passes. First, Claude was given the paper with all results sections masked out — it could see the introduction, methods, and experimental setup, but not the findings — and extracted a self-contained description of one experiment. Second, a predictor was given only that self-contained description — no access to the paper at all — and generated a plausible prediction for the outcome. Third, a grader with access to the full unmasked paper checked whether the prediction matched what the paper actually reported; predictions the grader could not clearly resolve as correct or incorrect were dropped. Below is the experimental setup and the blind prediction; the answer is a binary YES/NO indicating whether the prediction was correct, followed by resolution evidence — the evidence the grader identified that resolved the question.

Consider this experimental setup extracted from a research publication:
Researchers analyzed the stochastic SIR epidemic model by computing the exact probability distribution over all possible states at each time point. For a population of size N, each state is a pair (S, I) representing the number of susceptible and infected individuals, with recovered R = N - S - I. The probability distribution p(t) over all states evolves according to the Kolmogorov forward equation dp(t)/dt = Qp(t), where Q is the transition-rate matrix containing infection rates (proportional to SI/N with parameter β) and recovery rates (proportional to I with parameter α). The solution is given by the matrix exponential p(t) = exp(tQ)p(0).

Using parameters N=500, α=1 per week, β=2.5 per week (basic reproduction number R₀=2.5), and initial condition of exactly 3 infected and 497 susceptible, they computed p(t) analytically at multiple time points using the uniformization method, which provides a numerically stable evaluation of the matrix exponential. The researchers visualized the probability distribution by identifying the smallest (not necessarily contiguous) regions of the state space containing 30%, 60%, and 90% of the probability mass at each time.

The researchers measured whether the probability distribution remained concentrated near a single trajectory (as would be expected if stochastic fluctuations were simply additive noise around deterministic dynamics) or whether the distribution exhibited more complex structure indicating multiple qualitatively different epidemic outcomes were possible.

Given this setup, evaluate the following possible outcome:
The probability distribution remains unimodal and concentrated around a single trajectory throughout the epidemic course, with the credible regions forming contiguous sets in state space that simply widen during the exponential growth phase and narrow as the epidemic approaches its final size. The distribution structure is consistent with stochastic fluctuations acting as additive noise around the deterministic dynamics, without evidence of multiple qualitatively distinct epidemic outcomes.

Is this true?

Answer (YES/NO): NO